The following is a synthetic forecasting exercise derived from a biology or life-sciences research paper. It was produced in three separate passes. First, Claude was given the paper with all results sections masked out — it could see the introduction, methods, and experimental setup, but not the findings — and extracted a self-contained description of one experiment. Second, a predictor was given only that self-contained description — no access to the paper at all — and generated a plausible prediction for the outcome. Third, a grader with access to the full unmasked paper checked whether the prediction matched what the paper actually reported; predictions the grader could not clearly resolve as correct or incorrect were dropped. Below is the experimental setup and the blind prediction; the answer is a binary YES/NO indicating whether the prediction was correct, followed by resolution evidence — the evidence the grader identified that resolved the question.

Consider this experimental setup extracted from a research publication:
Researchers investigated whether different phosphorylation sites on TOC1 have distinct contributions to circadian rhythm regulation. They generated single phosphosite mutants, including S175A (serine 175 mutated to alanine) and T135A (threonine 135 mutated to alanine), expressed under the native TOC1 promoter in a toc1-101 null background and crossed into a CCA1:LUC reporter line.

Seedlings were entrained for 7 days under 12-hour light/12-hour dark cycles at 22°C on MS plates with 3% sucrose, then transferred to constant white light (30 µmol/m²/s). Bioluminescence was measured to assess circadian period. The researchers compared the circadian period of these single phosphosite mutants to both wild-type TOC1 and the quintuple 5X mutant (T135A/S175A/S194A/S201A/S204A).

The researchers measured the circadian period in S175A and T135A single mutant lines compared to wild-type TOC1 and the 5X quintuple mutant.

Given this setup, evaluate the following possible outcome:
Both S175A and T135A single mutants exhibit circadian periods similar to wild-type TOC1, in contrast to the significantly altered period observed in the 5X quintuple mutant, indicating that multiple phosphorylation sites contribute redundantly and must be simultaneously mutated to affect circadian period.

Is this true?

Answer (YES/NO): NO